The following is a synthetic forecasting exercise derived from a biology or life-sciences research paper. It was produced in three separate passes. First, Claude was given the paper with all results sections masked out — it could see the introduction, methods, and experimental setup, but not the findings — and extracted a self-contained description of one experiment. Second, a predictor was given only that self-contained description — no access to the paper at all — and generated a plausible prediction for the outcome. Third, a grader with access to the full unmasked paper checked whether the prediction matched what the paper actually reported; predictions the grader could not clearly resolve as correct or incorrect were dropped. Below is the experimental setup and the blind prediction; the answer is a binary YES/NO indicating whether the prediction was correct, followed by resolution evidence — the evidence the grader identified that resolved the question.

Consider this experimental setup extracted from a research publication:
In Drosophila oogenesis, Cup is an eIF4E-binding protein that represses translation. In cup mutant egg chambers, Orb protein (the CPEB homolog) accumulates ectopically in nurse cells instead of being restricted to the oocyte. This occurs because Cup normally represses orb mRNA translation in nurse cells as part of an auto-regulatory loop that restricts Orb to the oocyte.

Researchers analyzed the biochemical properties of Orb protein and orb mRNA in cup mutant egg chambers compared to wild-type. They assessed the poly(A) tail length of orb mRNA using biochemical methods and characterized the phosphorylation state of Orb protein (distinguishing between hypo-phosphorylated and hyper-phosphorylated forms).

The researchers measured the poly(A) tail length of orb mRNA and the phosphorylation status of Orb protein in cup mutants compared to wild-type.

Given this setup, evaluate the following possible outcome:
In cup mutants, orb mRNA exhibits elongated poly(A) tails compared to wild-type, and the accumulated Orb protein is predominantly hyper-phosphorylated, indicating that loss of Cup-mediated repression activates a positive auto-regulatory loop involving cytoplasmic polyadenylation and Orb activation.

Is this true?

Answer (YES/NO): YES